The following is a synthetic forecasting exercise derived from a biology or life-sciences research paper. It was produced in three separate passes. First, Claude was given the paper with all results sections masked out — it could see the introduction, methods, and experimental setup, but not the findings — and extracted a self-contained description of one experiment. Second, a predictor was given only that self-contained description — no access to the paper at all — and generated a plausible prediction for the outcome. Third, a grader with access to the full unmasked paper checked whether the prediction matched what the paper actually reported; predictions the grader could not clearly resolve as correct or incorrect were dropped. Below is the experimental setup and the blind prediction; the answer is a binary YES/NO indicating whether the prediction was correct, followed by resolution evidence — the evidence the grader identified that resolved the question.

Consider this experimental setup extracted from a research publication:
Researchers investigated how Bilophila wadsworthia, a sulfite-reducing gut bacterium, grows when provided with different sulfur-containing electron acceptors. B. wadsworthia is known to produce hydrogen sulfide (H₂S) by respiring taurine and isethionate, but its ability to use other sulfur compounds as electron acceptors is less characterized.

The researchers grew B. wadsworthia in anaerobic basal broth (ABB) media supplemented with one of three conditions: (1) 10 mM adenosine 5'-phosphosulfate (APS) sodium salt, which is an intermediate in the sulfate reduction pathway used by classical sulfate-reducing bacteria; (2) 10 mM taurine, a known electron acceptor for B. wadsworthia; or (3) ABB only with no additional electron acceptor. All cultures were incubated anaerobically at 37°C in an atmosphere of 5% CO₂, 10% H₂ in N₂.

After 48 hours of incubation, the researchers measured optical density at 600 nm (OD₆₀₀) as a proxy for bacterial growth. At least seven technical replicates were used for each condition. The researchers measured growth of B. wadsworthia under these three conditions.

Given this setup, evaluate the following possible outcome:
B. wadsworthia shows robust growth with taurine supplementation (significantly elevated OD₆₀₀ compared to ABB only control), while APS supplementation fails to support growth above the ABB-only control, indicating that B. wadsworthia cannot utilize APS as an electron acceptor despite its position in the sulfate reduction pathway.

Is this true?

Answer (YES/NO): NO